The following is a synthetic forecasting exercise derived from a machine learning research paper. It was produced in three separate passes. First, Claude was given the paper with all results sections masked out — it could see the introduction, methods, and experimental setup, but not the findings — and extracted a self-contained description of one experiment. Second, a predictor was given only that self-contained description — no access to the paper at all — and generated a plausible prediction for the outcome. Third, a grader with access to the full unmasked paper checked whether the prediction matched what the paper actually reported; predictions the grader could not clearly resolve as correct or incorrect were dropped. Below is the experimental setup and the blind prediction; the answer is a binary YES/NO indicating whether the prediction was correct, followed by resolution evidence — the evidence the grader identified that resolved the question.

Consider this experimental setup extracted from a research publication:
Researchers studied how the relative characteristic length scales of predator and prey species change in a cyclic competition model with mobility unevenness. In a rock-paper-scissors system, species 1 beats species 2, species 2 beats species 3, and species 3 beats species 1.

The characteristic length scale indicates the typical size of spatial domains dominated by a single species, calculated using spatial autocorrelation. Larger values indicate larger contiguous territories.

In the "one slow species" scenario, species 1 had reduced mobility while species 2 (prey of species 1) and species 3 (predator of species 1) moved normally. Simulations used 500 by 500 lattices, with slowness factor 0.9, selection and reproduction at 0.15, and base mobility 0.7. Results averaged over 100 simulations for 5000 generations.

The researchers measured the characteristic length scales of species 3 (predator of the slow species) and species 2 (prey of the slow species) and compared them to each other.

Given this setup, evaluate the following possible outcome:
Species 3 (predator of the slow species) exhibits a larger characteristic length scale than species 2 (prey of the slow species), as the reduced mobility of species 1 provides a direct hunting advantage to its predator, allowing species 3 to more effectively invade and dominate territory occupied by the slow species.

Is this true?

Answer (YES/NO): NO